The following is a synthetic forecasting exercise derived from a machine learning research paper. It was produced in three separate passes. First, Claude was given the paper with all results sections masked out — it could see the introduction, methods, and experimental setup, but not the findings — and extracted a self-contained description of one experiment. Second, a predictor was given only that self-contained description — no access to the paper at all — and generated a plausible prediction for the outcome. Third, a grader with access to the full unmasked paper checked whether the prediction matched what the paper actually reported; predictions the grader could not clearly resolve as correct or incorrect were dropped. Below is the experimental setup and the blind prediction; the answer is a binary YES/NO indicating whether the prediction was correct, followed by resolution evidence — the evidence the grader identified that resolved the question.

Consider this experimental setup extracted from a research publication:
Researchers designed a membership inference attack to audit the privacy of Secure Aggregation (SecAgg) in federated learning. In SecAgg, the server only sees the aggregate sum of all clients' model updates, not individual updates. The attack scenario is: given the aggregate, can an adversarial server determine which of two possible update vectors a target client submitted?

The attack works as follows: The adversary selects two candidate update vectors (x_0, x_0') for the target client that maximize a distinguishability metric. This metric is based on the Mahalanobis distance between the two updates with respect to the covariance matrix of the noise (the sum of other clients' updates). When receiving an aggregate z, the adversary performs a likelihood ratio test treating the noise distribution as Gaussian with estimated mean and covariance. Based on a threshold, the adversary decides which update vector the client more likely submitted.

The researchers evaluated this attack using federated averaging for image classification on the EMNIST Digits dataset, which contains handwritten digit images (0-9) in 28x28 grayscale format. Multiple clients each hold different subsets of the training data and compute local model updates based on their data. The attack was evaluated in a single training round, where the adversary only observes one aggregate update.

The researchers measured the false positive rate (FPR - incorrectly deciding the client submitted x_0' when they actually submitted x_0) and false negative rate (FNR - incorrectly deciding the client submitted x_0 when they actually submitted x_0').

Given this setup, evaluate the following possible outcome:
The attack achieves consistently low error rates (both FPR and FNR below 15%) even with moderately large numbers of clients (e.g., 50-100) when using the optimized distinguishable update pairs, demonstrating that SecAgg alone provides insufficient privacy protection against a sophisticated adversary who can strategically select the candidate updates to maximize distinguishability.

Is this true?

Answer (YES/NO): YES